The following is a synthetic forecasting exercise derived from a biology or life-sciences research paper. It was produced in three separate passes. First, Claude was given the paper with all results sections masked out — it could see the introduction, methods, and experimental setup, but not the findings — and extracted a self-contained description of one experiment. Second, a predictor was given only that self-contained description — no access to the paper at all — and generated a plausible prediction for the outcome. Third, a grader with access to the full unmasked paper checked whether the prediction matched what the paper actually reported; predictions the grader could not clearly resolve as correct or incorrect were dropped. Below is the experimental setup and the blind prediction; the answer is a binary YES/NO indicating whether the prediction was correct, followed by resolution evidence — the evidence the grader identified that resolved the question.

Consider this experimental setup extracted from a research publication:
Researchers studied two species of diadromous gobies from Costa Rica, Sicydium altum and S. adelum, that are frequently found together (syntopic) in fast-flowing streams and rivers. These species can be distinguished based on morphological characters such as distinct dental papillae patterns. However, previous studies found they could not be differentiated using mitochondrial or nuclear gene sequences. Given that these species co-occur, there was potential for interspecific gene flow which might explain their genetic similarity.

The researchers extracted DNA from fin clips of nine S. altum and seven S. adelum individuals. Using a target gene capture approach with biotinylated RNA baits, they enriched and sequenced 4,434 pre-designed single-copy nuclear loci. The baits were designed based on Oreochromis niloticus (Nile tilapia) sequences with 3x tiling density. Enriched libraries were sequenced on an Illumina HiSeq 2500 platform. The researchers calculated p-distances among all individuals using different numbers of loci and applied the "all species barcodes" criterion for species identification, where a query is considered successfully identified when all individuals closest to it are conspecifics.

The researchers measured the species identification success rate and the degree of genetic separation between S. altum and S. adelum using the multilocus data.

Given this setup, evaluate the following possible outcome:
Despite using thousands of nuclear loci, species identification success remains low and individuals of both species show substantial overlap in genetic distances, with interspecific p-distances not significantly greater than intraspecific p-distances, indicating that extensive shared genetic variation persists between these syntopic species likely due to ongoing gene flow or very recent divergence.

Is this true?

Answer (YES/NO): YES